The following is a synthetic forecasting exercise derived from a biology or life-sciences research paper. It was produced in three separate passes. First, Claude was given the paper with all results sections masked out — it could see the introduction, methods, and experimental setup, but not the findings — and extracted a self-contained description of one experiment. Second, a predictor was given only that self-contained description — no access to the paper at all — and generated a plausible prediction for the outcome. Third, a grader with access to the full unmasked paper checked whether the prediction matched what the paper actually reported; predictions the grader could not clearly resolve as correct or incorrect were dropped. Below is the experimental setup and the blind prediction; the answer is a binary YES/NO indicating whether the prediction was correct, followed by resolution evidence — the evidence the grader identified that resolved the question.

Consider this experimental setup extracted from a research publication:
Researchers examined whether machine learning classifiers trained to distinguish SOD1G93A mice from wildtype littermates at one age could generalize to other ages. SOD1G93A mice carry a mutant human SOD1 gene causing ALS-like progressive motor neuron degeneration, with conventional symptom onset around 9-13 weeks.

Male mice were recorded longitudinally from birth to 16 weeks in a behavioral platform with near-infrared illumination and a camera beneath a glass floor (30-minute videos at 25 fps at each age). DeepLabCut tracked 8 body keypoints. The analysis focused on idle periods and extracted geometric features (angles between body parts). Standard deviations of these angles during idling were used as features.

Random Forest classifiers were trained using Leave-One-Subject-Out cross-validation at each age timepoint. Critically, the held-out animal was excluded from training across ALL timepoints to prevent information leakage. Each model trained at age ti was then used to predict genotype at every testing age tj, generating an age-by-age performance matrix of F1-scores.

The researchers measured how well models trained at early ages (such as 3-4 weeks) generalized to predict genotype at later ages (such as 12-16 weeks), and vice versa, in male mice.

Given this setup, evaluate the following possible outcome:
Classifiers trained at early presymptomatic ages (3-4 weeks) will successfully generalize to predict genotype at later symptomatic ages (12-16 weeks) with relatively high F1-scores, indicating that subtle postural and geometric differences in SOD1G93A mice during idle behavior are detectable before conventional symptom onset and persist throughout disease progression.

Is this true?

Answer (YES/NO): NO